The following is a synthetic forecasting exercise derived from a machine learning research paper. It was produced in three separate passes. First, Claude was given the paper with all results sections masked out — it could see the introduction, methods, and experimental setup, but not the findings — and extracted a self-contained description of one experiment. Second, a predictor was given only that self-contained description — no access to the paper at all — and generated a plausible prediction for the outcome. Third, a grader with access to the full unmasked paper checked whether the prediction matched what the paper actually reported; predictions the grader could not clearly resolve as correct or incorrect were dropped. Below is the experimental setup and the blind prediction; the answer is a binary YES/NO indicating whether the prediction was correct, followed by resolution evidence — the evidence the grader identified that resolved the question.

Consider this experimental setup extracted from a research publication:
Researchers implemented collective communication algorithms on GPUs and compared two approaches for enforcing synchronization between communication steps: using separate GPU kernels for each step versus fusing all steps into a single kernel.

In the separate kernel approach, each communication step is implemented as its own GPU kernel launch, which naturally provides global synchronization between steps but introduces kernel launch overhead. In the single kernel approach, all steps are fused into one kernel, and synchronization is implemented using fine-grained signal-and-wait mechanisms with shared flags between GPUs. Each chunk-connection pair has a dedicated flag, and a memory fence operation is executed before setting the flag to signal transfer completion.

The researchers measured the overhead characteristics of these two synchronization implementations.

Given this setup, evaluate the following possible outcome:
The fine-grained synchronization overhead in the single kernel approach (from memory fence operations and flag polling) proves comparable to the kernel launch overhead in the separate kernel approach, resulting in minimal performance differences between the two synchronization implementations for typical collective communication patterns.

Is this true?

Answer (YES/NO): NO